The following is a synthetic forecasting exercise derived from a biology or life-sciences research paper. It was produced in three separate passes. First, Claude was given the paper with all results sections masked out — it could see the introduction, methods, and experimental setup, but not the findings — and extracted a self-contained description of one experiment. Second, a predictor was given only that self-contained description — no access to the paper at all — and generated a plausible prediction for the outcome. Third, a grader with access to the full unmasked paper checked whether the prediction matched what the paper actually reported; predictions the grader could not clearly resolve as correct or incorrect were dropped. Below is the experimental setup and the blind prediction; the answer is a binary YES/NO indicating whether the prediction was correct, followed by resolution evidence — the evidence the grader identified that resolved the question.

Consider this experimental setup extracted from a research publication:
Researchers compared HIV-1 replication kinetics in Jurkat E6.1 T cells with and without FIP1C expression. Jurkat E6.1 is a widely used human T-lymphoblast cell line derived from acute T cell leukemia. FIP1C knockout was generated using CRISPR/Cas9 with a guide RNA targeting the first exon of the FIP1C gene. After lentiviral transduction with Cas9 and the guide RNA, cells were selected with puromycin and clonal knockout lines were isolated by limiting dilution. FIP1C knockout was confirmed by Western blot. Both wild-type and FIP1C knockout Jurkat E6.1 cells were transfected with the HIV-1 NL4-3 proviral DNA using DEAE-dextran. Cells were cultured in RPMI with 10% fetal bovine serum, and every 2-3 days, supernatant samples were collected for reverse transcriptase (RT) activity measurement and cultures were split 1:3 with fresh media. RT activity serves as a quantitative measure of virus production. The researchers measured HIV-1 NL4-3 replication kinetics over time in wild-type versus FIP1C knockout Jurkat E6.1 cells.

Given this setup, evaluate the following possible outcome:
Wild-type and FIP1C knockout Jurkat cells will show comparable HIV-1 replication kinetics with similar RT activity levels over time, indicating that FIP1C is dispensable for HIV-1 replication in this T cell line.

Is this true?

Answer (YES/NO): NO